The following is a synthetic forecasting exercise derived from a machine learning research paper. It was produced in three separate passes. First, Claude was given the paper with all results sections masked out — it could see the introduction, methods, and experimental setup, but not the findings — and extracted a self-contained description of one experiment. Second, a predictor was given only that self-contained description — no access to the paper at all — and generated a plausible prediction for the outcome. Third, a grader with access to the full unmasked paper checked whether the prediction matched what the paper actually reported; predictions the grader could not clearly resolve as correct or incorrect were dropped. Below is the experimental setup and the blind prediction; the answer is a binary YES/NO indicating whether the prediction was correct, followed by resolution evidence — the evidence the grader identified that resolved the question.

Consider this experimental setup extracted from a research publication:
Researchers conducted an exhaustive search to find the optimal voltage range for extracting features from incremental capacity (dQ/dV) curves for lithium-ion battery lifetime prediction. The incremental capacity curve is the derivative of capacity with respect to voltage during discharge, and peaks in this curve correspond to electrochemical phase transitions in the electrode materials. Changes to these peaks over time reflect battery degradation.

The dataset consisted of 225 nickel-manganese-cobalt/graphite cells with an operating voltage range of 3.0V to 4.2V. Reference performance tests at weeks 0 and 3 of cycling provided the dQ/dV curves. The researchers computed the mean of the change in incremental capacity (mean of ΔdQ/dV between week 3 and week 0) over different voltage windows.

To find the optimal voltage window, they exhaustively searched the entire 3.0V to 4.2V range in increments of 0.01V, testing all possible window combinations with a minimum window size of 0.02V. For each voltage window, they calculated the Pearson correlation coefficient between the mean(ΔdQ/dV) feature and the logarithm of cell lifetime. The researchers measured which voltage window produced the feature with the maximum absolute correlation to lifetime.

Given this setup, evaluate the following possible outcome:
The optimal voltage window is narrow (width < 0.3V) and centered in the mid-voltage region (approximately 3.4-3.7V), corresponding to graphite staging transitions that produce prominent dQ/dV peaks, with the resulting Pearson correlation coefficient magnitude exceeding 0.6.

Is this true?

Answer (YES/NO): NO